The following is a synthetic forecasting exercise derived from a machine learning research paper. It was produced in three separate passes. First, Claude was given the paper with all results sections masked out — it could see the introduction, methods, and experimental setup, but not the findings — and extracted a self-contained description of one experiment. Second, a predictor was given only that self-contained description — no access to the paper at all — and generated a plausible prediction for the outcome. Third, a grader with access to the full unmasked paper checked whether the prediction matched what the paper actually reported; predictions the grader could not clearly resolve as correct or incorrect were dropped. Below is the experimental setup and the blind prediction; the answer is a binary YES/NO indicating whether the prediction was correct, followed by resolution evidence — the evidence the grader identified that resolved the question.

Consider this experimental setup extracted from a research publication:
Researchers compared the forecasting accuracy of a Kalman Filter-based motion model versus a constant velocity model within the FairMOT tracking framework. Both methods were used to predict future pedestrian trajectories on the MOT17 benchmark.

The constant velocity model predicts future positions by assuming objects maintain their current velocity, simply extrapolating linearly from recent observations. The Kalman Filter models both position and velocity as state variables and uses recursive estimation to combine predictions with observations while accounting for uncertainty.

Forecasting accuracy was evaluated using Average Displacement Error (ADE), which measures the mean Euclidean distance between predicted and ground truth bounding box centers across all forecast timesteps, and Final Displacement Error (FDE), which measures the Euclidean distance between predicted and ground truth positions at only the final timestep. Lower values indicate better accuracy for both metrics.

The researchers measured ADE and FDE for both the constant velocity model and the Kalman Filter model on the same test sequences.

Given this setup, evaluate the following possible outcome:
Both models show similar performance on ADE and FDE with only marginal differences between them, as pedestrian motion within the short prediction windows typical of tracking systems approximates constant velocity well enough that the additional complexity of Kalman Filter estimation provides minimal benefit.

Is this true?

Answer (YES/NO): NO